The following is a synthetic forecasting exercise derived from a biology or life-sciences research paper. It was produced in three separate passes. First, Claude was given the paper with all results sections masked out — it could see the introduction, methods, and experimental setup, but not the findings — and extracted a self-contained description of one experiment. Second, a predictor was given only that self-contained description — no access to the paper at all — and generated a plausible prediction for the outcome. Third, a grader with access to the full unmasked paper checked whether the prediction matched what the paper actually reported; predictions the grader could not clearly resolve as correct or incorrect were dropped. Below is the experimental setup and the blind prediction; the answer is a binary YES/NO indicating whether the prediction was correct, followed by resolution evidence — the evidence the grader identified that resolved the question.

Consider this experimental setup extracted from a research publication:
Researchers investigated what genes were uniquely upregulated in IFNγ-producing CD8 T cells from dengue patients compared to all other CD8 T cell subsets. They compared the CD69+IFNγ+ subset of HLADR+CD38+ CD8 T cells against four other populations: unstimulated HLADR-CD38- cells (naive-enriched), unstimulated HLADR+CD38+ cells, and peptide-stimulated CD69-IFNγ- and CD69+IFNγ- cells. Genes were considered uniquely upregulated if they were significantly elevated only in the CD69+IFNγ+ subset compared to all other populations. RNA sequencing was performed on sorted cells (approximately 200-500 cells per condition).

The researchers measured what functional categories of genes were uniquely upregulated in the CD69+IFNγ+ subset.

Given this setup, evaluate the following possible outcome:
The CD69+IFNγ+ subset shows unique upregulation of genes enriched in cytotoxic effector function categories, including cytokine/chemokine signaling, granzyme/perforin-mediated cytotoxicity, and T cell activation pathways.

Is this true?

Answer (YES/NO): NO